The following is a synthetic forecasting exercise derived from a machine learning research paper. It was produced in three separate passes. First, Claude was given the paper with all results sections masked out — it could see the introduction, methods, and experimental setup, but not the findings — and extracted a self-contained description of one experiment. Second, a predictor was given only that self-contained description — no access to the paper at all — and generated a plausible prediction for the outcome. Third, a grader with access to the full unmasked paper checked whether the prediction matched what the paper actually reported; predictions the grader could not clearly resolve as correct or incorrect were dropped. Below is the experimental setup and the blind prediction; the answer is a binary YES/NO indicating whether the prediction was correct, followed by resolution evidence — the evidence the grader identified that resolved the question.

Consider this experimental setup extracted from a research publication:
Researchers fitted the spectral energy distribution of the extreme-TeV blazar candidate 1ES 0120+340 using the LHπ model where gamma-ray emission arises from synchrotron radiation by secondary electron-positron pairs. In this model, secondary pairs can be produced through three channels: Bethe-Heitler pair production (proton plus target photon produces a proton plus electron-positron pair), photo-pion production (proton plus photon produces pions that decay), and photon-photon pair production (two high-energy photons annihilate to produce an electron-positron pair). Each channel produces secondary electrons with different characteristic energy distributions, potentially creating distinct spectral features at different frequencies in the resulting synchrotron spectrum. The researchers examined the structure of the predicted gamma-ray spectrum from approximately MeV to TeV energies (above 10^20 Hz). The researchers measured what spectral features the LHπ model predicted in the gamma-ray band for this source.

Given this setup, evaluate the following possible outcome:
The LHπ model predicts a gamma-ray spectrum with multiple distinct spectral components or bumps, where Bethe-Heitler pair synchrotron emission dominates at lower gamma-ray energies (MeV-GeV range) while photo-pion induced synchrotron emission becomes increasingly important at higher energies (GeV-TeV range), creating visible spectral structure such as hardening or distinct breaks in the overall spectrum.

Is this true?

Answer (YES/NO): NO